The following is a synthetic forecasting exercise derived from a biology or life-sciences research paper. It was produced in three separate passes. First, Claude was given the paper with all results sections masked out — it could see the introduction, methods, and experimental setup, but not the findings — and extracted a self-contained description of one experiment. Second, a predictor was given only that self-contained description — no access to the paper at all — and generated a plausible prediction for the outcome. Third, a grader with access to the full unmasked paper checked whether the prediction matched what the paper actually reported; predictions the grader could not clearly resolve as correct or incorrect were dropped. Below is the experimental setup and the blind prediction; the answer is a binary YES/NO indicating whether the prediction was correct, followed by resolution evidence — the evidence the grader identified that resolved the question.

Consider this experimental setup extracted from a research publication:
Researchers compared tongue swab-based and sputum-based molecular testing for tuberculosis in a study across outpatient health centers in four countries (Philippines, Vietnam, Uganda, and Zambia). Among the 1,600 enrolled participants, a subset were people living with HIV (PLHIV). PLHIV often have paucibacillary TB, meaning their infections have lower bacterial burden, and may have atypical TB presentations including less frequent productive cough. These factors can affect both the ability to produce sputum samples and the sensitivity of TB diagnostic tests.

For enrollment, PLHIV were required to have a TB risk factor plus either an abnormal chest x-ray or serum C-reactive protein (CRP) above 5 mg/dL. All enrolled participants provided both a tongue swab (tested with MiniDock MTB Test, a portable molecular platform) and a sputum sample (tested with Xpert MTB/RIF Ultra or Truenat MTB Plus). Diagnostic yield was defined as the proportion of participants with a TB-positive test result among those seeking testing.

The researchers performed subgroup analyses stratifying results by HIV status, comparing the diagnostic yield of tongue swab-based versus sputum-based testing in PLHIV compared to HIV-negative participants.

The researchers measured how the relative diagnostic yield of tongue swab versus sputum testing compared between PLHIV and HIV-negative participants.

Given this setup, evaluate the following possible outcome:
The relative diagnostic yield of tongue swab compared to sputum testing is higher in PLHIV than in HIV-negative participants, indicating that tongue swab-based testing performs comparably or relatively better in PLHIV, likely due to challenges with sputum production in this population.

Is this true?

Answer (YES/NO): NO